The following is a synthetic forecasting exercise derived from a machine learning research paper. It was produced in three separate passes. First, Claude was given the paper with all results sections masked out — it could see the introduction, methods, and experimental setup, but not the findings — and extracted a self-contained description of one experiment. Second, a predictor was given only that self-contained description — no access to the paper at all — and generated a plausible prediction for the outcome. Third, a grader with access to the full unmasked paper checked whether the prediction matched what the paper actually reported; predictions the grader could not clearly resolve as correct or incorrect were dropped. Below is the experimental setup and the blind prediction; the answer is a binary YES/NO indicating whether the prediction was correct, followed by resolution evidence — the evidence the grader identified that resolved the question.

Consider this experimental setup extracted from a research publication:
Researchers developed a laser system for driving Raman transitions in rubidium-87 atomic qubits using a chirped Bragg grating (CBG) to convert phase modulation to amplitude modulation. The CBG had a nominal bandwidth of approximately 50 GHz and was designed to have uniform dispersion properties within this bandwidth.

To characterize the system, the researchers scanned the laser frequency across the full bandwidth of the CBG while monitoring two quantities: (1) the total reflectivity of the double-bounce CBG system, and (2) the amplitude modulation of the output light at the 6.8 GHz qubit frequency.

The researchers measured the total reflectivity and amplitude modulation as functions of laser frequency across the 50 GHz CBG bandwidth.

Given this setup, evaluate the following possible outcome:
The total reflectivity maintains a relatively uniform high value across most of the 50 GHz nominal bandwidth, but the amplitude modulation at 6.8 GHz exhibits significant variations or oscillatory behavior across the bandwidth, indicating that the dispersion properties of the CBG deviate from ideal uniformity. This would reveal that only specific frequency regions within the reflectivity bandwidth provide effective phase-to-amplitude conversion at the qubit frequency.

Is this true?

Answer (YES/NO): YES